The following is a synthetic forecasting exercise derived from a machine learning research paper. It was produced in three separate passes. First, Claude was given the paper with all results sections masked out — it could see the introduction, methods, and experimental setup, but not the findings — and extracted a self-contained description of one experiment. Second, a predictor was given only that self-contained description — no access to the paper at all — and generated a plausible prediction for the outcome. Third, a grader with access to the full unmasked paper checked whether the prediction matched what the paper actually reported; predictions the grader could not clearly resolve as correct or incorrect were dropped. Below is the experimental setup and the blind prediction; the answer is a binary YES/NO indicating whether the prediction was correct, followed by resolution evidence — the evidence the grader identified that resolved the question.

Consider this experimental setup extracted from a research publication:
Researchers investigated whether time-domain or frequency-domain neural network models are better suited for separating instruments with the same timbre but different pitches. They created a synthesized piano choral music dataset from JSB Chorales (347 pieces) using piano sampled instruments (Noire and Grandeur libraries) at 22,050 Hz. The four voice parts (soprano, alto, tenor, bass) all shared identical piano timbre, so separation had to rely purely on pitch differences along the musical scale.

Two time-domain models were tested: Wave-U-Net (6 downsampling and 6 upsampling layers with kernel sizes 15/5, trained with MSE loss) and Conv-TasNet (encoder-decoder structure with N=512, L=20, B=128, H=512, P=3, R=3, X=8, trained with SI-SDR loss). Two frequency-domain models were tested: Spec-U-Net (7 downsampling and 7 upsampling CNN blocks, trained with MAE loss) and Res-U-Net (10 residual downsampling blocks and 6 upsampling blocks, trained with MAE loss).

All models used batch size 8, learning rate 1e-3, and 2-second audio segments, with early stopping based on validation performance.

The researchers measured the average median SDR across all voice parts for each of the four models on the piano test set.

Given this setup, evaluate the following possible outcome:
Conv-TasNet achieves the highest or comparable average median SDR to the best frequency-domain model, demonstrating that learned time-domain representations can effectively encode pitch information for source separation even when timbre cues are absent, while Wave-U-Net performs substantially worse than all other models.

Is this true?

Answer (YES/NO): NO